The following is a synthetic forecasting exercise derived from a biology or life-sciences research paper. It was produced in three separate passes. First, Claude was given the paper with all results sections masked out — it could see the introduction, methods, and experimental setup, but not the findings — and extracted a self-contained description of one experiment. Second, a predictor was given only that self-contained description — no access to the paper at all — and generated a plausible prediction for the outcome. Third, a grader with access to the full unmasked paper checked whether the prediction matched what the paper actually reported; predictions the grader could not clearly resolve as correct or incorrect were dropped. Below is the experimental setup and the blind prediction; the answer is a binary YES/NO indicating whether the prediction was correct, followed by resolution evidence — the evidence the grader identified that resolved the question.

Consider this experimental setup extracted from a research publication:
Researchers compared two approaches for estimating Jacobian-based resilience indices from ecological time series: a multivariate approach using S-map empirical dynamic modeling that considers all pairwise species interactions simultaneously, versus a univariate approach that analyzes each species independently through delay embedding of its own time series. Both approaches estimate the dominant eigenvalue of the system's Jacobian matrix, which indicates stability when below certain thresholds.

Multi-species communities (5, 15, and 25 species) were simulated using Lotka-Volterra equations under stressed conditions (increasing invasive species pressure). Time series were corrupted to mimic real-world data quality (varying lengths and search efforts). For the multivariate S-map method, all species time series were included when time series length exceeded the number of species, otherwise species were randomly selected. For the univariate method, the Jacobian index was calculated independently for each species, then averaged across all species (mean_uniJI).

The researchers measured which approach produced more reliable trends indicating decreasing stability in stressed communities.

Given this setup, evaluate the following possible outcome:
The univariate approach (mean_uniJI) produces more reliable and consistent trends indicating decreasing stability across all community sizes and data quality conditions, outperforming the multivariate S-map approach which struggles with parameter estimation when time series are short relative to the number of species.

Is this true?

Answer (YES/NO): NO